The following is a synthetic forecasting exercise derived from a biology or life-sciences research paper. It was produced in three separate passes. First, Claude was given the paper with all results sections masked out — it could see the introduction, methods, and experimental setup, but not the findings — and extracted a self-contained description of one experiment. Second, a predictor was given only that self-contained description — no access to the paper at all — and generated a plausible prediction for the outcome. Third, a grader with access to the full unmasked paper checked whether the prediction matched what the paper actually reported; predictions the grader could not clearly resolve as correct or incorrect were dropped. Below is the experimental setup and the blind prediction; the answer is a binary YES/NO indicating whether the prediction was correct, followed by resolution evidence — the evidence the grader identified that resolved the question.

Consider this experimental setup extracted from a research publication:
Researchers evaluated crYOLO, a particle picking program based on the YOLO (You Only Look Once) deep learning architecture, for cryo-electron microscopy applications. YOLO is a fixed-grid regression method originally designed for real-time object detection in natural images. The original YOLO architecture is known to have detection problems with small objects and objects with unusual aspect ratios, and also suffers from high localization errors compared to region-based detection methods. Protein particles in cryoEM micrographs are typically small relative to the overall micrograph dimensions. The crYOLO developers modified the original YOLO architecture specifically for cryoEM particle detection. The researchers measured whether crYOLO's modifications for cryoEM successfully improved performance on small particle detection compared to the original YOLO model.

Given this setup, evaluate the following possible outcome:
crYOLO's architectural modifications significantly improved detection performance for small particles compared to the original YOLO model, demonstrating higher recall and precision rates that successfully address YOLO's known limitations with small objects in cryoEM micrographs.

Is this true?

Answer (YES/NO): YES